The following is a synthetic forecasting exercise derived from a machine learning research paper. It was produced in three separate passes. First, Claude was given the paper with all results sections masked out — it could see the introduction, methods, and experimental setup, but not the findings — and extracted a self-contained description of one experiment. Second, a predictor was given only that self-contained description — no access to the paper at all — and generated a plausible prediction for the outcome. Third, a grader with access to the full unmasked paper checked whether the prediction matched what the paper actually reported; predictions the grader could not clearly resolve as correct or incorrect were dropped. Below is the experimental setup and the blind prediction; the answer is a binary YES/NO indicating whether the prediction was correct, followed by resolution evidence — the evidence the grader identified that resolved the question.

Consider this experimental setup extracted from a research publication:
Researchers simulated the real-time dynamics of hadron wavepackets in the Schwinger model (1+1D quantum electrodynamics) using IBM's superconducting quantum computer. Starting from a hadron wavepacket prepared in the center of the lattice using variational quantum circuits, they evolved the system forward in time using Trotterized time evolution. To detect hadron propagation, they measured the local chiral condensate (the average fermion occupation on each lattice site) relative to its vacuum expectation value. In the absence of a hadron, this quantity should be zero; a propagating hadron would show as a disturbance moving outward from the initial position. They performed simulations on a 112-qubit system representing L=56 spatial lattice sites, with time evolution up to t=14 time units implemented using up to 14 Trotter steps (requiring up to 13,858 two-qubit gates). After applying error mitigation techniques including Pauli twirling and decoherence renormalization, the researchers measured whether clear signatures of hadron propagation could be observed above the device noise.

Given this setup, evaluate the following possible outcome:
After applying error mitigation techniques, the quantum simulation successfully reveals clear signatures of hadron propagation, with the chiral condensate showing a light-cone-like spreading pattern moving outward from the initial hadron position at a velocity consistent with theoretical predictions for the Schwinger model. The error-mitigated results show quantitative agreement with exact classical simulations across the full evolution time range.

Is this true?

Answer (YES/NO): NO